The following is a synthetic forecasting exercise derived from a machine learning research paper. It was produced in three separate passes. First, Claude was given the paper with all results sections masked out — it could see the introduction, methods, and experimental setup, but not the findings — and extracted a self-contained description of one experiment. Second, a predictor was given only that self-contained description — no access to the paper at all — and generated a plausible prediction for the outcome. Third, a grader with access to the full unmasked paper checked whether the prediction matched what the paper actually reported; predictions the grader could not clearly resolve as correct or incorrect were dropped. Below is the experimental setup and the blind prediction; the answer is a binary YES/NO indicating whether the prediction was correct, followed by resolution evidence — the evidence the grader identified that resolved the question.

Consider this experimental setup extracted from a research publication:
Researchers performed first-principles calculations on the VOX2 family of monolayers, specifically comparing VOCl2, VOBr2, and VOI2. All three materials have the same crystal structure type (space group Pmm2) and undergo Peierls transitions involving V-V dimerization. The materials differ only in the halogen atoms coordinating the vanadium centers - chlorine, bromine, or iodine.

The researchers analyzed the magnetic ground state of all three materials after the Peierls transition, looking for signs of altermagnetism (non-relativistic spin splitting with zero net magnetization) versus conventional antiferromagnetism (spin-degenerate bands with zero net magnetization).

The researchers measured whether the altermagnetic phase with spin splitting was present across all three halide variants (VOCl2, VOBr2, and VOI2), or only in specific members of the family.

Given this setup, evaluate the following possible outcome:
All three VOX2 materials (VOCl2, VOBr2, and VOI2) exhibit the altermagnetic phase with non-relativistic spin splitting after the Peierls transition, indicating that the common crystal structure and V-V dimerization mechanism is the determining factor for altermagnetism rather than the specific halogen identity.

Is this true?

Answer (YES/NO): YES